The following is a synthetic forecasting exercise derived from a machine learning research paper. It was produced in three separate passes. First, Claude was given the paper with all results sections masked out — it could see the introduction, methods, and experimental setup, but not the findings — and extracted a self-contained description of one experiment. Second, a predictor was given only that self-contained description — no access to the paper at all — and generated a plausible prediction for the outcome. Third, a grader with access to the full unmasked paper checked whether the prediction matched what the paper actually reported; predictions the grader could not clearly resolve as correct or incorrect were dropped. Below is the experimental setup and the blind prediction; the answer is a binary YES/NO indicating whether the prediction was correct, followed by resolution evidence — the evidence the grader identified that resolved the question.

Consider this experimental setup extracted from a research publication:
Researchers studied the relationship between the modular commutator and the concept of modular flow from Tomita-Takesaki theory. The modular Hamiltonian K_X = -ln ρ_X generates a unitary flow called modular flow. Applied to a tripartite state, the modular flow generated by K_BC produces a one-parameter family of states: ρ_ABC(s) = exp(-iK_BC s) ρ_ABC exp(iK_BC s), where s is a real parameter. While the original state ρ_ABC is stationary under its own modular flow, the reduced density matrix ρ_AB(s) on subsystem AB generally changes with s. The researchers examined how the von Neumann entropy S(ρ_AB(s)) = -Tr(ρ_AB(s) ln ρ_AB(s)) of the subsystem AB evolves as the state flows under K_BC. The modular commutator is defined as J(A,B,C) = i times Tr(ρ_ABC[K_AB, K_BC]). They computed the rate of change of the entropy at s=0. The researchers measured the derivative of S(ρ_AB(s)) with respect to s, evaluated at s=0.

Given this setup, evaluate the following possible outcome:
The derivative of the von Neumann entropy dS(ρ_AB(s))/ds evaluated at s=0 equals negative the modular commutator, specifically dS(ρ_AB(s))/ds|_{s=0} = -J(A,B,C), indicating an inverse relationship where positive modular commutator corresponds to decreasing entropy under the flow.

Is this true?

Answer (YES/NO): NO